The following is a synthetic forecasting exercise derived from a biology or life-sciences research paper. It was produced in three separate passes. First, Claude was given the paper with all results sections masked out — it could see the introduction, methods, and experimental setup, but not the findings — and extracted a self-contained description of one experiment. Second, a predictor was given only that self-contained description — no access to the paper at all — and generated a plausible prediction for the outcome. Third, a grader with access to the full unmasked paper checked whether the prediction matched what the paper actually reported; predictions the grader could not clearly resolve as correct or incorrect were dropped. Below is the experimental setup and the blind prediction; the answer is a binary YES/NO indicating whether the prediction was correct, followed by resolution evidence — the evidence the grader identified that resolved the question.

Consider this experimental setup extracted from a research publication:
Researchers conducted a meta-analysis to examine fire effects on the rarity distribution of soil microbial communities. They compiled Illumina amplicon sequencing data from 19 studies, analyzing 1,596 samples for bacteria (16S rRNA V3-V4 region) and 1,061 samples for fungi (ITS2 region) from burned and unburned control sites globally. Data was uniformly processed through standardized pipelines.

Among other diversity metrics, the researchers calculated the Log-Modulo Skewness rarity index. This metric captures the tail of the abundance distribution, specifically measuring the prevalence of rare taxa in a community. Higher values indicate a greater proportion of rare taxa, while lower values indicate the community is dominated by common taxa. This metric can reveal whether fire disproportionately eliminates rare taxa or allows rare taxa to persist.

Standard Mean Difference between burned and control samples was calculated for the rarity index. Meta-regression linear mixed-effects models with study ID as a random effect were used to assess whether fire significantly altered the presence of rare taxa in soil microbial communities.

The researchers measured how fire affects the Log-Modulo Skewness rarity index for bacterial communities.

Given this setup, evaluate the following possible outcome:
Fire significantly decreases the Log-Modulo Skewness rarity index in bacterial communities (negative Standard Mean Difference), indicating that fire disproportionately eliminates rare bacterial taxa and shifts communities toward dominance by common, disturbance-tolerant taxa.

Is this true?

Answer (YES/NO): YES